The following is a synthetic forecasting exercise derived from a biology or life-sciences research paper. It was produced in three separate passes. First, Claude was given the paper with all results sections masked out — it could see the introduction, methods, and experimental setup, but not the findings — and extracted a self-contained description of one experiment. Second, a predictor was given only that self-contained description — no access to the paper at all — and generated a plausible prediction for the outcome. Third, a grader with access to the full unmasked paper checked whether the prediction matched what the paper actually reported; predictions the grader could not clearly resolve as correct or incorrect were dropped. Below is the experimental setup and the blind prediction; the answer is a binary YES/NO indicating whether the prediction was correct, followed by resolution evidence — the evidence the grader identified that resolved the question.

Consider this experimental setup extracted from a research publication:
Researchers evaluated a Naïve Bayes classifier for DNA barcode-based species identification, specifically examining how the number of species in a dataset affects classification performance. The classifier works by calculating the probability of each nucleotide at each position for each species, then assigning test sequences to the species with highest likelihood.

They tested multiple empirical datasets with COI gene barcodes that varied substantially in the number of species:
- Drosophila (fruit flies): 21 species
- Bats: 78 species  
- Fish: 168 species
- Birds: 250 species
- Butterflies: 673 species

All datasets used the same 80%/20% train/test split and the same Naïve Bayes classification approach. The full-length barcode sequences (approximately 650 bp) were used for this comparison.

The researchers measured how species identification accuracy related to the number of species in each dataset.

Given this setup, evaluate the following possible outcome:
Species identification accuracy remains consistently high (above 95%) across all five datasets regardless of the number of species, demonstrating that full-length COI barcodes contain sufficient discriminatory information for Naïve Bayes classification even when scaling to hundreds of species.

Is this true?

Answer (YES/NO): NO